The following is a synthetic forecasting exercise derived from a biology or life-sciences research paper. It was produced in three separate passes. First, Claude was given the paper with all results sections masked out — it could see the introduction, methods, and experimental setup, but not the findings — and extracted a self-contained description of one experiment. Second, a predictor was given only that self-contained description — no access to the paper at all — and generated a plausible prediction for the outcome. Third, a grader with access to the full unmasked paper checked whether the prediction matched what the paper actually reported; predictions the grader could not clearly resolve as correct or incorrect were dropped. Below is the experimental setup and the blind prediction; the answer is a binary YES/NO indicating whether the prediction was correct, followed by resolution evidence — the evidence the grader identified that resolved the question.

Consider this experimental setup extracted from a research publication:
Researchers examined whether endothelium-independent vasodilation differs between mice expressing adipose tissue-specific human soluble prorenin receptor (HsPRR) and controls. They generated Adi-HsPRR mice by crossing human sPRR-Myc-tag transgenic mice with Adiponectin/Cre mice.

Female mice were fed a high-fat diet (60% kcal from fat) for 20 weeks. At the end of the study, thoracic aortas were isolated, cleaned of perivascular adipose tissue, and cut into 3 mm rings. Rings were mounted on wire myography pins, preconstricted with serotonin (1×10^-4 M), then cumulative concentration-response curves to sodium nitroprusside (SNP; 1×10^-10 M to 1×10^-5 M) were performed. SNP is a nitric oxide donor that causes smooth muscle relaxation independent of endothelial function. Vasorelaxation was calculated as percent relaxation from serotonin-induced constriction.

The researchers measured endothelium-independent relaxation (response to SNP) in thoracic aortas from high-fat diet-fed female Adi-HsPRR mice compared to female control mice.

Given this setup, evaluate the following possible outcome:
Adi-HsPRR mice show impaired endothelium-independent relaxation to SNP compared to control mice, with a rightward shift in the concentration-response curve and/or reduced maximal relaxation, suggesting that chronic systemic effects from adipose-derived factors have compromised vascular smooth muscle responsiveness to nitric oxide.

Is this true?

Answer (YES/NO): NO